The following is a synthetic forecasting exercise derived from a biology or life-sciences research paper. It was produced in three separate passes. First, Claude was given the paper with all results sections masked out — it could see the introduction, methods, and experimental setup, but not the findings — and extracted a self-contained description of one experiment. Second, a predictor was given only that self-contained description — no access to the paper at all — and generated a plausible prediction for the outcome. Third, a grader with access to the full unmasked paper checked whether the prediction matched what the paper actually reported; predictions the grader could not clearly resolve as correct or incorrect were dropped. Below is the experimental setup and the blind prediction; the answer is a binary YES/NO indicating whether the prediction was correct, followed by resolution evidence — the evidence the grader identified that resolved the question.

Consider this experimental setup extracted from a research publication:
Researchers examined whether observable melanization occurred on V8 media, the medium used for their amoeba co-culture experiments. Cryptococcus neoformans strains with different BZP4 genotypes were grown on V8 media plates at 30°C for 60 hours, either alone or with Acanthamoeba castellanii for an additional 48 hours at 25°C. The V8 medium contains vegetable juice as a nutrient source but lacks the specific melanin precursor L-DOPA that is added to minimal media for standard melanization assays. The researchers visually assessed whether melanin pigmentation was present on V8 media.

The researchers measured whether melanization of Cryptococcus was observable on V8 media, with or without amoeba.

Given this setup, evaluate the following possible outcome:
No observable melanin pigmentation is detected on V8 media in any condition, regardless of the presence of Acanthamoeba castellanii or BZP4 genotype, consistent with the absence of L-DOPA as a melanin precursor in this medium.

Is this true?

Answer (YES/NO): YES